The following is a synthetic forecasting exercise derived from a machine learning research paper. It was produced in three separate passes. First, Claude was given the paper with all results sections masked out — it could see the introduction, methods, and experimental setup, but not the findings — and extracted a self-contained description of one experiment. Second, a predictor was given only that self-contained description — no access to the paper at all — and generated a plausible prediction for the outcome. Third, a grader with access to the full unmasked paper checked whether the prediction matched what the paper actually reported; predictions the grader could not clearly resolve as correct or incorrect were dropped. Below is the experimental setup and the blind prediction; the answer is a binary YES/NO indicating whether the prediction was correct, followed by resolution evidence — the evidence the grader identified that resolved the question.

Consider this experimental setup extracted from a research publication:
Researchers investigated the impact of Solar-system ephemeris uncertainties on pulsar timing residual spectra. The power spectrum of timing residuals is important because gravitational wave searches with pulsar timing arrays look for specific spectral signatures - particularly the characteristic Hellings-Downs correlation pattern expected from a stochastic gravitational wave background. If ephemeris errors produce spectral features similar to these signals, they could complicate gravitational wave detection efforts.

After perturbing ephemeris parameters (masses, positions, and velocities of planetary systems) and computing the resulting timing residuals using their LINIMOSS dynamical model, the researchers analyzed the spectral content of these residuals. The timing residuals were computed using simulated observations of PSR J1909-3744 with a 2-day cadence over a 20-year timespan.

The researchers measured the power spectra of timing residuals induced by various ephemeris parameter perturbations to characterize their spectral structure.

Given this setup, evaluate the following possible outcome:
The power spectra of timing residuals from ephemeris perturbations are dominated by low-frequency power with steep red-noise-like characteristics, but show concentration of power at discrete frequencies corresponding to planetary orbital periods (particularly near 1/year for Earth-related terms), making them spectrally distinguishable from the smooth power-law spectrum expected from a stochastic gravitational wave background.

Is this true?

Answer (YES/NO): NO